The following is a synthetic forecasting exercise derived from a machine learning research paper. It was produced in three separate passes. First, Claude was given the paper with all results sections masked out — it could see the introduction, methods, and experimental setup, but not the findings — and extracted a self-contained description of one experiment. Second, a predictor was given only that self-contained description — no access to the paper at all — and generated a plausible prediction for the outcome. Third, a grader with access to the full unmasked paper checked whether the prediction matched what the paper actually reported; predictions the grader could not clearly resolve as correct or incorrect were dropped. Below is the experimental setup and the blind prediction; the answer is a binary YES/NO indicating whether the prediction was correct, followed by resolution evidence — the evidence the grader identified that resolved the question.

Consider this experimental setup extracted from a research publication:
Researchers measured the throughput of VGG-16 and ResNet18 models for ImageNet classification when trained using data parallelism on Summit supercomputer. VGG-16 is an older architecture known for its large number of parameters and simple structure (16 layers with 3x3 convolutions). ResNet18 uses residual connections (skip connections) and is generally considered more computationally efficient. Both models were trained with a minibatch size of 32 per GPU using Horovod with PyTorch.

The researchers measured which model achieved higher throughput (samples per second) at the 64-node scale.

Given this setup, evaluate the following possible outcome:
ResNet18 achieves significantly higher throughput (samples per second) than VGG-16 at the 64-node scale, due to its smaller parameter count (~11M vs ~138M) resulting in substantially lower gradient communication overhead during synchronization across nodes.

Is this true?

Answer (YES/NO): YES